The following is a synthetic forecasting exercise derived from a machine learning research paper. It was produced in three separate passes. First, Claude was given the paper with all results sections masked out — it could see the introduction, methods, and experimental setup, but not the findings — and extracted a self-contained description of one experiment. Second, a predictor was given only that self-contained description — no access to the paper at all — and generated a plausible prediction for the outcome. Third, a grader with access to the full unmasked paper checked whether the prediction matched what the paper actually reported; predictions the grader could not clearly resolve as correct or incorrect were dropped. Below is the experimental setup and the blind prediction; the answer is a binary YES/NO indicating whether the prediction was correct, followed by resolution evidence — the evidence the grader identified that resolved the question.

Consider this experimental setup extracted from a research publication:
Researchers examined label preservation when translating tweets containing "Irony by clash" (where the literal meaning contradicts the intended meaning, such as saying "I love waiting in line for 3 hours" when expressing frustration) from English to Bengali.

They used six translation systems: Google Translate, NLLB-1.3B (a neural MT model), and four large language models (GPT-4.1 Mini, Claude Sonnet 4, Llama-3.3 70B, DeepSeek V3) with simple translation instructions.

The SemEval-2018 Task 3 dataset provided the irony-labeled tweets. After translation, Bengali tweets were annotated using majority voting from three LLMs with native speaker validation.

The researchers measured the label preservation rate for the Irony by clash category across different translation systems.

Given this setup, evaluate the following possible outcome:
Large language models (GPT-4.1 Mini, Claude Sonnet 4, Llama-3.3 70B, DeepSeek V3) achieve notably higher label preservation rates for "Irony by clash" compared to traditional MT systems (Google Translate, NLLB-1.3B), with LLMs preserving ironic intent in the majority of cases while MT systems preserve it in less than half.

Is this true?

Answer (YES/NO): NO